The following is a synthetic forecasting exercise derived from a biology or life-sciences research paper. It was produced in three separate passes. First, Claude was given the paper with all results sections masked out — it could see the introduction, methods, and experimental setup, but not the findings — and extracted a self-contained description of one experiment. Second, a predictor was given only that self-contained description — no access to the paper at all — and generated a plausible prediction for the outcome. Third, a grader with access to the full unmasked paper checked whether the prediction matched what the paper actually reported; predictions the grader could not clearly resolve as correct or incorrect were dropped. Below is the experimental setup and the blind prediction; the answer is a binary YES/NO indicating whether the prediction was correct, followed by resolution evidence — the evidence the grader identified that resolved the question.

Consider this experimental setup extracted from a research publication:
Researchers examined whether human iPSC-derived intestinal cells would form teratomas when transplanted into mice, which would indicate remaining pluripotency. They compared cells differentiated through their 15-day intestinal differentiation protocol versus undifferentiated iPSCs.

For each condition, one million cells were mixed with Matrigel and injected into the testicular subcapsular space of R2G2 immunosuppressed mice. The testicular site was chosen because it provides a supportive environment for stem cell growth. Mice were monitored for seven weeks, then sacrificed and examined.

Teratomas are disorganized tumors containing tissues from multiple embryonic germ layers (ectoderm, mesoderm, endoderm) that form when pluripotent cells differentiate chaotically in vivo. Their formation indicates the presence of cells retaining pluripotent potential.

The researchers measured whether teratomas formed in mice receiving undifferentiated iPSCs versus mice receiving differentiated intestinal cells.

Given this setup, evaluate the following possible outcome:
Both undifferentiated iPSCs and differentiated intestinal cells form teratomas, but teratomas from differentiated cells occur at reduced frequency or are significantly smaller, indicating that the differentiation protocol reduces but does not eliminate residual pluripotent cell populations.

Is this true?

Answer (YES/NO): NO